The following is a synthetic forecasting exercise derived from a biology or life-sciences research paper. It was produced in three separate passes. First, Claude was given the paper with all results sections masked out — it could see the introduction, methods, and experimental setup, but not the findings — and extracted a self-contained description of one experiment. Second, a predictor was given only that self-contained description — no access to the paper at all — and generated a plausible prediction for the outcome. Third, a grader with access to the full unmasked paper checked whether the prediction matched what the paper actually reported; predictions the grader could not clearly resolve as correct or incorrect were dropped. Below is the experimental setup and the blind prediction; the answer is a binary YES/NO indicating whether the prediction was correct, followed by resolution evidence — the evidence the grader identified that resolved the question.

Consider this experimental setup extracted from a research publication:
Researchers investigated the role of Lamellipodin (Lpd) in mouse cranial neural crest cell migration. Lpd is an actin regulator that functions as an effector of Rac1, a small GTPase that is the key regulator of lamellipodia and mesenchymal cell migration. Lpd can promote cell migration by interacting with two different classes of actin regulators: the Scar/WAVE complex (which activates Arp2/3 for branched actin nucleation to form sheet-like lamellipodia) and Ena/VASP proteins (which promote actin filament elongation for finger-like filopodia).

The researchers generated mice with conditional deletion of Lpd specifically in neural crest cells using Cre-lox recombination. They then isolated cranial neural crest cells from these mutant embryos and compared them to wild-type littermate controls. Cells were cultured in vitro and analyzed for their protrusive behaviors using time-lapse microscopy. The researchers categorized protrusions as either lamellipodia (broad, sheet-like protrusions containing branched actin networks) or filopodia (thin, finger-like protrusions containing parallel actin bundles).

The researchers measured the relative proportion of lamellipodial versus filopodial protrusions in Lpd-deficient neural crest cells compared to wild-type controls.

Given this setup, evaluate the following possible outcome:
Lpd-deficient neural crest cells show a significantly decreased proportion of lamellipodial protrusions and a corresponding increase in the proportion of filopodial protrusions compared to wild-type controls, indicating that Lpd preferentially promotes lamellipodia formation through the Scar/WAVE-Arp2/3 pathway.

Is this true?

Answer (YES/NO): YES